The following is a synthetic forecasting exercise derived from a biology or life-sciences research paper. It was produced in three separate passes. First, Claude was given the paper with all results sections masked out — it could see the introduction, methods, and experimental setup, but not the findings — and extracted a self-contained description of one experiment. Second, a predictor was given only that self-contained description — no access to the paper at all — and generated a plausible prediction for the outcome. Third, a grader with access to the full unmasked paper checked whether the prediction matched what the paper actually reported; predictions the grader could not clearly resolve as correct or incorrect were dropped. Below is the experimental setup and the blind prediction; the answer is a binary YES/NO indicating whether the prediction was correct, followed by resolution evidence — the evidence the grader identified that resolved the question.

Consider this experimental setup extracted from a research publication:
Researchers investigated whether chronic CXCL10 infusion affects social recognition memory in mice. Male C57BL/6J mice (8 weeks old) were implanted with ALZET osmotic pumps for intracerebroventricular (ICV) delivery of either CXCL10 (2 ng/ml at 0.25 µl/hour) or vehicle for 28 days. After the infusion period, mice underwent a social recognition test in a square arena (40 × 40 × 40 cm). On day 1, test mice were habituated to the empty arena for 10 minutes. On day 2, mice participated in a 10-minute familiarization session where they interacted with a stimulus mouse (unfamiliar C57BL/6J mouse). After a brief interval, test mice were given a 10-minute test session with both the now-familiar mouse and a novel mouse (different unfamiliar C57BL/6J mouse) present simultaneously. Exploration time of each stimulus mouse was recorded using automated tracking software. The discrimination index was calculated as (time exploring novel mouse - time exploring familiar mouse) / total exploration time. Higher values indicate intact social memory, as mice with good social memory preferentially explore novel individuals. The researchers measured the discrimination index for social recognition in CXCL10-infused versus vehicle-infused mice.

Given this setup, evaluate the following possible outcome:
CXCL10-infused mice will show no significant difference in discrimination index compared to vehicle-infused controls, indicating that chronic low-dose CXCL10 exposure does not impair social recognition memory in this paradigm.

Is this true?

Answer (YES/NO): NO